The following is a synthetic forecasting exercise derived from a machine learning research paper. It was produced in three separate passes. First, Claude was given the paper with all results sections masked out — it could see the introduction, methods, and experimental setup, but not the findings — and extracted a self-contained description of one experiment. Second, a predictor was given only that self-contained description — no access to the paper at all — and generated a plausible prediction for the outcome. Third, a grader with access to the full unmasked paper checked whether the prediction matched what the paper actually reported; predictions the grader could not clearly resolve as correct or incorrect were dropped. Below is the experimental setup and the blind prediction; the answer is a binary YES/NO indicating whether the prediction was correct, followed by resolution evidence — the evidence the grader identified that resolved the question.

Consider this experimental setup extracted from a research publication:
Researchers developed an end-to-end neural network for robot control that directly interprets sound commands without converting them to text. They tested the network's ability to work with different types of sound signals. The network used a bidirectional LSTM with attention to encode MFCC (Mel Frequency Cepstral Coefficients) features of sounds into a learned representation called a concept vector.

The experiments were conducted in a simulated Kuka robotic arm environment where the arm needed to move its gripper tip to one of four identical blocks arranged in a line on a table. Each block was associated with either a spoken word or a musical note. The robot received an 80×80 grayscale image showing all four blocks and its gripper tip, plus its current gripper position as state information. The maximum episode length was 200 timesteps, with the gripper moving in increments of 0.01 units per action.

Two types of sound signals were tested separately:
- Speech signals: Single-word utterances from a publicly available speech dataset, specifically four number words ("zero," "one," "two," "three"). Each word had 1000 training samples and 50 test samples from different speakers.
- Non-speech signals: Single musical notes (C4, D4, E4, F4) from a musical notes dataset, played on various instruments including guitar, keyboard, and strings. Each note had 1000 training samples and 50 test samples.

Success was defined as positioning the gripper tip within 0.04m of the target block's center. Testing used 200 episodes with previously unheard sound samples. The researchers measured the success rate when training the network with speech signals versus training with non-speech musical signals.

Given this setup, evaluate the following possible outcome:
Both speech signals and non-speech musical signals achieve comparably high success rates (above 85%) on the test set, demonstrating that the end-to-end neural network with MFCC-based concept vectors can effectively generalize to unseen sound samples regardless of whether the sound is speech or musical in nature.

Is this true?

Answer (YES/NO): YES